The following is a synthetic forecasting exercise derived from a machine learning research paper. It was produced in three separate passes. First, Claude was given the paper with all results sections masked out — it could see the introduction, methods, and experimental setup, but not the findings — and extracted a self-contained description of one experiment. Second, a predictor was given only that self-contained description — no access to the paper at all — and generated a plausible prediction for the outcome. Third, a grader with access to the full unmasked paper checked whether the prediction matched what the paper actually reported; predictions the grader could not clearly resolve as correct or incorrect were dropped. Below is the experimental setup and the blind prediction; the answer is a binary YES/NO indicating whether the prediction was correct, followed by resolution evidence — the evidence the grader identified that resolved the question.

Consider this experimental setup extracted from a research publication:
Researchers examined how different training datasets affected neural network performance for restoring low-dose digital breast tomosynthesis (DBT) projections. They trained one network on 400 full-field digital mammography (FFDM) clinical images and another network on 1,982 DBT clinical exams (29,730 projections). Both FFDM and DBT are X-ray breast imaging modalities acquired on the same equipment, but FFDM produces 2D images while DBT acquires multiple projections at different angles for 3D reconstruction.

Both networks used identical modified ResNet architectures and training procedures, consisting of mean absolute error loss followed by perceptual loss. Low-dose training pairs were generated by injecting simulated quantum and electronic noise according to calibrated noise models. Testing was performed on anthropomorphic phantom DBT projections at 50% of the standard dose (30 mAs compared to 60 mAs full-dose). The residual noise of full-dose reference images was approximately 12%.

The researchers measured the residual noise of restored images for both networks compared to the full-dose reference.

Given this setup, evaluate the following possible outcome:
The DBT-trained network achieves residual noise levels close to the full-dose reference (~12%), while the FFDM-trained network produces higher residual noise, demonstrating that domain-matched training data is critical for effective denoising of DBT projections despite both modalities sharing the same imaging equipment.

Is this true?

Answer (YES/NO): NO